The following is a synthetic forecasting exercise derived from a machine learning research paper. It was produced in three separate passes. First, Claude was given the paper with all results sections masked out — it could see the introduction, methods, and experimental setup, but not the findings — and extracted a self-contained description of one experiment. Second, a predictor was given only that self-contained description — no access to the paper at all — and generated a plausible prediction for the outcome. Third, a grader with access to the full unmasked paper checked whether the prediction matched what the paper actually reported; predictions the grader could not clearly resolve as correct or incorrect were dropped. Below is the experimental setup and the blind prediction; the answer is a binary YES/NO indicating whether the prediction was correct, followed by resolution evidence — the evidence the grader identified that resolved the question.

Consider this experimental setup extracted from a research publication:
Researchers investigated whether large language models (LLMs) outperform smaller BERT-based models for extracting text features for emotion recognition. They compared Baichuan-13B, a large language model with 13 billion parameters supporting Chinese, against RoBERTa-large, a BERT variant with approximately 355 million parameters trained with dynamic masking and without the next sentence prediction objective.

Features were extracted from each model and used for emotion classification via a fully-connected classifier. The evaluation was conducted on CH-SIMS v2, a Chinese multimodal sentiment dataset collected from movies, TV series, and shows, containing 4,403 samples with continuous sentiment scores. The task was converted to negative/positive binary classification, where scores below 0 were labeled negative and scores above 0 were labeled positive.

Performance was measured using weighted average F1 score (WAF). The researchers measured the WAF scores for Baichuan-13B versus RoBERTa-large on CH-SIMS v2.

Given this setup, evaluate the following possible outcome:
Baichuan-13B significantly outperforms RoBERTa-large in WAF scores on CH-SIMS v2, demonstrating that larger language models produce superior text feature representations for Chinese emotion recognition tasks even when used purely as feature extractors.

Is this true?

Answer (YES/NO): NO